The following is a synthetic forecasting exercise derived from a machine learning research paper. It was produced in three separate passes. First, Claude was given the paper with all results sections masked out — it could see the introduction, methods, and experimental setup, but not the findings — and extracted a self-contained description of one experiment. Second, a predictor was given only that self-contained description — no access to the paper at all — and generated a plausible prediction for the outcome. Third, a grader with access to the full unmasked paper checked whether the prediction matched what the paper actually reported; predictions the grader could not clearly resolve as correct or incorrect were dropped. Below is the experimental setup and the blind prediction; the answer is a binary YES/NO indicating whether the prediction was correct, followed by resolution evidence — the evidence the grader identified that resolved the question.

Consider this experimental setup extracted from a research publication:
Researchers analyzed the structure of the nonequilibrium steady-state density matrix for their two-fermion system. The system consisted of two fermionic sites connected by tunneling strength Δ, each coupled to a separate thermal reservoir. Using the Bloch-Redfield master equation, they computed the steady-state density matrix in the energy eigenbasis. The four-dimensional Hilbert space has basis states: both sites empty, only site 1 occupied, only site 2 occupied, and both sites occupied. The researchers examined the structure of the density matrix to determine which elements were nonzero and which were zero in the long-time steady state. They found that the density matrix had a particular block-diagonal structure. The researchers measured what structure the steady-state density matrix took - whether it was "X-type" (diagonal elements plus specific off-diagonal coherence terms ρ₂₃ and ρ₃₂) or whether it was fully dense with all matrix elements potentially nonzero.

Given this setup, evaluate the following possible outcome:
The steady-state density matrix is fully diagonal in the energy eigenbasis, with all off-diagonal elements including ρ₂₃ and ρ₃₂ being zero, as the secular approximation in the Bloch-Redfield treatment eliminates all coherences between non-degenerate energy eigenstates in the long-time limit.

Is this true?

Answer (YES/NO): NO